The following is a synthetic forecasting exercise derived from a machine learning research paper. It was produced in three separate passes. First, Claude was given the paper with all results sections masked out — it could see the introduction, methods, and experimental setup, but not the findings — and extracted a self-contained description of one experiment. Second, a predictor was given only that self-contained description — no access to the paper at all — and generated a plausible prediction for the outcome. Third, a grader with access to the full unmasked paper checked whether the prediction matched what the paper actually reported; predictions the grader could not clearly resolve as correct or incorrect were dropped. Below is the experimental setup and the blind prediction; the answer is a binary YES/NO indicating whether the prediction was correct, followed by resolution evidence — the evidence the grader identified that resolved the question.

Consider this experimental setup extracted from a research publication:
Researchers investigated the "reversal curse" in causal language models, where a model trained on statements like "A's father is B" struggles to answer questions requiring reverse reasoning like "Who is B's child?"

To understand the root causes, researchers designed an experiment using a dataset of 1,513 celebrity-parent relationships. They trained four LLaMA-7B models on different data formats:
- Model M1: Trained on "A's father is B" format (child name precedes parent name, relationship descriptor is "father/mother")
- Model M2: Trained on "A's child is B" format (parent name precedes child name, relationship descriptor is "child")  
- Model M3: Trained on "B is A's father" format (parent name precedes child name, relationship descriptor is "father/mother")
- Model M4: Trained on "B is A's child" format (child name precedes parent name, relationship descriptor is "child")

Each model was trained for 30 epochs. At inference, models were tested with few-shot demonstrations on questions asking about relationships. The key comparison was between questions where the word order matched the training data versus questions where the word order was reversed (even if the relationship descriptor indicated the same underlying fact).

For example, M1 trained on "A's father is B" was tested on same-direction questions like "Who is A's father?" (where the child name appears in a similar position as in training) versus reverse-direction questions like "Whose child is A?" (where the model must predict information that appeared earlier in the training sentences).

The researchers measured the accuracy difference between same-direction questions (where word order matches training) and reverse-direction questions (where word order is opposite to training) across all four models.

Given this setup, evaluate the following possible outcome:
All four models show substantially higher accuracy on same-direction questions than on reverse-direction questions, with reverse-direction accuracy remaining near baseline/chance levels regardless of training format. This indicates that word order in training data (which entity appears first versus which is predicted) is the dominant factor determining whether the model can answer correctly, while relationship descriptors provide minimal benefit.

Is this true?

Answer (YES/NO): YES